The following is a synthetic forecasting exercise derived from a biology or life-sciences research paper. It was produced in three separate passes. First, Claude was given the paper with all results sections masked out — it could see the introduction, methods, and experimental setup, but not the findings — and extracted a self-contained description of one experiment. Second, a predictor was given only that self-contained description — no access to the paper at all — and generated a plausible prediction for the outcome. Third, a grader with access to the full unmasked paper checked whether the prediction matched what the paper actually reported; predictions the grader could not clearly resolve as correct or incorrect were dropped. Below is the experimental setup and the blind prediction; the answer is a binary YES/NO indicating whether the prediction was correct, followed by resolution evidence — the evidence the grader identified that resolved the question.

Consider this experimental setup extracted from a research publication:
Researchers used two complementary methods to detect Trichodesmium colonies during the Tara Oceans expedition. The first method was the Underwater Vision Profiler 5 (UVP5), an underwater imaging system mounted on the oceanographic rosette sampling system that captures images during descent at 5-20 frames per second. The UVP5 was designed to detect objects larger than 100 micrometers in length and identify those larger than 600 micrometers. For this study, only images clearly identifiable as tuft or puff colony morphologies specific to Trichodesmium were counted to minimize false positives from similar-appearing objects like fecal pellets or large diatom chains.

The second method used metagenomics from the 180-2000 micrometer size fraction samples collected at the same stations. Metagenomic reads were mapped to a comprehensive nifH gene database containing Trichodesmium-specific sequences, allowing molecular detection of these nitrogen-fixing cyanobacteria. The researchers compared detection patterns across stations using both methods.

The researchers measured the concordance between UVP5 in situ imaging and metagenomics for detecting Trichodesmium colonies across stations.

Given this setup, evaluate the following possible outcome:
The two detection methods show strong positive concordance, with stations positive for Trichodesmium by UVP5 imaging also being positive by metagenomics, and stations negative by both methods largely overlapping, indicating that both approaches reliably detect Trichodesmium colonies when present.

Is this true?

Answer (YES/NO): NO